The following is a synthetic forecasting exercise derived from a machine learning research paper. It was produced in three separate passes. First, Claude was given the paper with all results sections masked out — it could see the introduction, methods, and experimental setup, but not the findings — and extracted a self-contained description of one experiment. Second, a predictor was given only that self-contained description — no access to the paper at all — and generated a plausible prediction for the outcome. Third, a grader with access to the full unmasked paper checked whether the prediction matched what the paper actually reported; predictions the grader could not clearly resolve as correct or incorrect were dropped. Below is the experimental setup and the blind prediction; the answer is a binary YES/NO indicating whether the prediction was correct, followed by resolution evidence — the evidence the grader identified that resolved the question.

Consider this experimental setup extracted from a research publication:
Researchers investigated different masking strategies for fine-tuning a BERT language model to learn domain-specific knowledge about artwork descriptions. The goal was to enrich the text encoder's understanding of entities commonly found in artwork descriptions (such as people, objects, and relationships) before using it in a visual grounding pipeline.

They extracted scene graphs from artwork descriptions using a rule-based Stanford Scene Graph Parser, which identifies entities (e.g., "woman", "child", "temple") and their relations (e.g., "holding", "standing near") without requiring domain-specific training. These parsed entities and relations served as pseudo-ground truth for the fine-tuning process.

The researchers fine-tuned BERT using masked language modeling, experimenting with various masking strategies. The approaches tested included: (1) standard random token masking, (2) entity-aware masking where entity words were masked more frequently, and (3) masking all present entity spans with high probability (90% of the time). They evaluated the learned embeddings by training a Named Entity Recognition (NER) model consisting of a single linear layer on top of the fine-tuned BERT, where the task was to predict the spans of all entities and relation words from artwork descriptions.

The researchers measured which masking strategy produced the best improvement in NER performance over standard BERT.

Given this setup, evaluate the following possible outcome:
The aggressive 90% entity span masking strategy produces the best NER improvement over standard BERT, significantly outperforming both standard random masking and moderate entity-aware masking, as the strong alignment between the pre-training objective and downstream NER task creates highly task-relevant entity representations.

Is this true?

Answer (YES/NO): YES